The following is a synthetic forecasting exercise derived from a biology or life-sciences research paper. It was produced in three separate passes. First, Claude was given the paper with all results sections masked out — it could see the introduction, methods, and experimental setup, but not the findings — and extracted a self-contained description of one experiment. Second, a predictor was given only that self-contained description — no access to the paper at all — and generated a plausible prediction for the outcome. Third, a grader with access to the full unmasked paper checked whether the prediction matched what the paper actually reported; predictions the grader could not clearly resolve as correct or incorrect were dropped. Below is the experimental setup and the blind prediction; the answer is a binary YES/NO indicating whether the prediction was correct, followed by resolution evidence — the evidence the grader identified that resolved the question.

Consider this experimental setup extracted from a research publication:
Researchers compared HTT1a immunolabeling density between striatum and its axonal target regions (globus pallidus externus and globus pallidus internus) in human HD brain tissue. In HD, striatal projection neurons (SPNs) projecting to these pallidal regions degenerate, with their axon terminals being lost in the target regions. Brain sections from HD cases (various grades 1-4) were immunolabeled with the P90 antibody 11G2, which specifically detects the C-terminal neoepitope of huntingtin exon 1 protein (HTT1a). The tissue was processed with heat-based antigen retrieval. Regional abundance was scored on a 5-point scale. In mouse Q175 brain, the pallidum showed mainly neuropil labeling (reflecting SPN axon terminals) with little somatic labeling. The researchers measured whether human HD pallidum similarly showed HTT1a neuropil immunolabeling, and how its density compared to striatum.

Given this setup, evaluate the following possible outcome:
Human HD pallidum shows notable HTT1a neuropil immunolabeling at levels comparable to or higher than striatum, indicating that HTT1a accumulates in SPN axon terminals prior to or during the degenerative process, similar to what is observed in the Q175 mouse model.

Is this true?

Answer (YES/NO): NO